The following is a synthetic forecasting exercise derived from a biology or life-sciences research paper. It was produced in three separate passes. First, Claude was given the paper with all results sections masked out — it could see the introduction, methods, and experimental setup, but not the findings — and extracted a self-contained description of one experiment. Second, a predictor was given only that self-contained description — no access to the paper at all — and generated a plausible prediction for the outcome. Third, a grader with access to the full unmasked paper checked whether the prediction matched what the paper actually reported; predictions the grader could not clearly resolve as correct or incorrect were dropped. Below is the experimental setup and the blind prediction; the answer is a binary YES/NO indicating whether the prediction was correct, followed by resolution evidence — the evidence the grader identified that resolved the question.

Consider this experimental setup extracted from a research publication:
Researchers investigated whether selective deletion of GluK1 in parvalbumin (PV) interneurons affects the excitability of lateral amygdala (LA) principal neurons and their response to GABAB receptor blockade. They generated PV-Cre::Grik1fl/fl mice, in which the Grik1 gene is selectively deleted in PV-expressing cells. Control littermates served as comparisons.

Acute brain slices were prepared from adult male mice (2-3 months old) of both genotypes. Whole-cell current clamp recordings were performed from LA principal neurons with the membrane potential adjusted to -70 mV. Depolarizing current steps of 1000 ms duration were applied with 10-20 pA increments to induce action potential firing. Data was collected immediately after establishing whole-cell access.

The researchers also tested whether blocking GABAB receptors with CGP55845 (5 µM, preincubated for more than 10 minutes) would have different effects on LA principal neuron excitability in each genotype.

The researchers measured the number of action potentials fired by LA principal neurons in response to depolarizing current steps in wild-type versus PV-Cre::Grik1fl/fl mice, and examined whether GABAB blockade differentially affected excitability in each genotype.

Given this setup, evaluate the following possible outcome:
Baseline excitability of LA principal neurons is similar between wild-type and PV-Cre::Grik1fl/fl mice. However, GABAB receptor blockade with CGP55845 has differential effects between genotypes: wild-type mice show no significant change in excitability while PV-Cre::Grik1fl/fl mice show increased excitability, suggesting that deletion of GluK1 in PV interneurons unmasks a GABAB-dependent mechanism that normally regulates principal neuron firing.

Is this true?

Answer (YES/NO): NO